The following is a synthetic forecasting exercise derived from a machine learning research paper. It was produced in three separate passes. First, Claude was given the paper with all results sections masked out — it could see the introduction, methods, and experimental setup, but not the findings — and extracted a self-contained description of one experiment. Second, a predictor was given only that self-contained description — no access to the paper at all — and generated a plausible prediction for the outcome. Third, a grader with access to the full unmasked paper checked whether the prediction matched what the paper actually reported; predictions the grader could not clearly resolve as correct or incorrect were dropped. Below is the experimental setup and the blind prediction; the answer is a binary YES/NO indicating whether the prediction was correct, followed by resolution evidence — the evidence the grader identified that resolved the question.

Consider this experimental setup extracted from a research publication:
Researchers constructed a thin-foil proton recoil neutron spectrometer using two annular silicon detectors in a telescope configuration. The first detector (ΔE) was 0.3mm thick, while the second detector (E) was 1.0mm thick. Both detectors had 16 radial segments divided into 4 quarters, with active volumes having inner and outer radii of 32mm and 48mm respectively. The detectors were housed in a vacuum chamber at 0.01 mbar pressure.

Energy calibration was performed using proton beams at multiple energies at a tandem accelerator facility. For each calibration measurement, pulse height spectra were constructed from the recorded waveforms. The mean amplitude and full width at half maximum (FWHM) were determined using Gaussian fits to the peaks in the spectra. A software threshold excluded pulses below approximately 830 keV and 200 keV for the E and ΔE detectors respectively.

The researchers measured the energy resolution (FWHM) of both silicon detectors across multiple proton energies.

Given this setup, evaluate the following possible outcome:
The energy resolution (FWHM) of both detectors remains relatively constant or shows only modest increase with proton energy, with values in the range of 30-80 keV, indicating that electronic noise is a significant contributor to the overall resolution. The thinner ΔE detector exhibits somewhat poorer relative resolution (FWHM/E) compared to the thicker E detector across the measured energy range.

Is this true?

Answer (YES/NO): NO